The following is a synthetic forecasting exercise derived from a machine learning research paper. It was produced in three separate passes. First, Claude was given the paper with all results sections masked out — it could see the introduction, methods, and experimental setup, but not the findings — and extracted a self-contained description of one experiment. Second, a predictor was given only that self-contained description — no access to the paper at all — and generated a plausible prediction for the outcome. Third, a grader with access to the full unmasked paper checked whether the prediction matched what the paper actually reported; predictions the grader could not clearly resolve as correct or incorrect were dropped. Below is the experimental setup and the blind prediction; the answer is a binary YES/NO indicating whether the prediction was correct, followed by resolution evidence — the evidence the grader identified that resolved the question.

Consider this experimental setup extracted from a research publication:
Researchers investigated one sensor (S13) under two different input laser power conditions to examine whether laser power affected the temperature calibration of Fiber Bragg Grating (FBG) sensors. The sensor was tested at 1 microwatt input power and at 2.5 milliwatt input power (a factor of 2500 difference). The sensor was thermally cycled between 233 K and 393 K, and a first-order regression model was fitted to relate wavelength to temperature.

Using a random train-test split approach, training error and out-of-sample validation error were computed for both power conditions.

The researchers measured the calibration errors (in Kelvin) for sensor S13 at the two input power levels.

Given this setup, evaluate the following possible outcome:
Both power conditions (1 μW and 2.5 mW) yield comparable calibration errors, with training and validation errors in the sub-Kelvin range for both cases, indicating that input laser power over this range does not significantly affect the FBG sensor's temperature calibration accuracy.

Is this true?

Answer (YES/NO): NO